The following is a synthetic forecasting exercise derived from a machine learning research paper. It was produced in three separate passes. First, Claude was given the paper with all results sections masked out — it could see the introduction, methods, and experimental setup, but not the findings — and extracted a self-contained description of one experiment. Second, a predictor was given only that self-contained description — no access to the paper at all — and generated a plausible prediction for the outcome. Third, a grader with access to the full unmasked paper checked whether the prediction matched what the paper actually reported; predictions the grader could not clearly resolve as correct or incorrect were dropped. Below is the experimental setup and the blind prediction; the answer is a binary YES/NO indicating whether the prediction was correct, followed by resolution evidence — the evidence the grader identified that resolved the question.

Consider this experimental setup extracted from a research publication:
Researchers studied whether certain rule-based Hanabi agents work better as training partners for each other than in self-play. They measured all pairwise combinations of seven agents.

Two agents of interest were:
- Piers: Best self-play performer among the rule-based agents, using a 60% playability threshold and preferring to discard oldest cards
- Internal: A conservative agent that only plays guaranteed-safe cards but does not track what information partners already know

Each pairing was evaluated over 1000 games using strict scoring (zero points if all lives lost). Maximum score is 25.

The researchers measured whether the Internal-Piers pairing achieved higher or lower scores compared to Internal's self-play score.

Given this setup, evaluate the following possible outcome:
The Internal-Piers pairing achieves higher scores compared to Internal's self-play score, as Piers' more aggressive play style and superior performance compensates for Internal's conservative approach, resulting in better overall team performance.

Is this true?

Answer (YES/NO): YES